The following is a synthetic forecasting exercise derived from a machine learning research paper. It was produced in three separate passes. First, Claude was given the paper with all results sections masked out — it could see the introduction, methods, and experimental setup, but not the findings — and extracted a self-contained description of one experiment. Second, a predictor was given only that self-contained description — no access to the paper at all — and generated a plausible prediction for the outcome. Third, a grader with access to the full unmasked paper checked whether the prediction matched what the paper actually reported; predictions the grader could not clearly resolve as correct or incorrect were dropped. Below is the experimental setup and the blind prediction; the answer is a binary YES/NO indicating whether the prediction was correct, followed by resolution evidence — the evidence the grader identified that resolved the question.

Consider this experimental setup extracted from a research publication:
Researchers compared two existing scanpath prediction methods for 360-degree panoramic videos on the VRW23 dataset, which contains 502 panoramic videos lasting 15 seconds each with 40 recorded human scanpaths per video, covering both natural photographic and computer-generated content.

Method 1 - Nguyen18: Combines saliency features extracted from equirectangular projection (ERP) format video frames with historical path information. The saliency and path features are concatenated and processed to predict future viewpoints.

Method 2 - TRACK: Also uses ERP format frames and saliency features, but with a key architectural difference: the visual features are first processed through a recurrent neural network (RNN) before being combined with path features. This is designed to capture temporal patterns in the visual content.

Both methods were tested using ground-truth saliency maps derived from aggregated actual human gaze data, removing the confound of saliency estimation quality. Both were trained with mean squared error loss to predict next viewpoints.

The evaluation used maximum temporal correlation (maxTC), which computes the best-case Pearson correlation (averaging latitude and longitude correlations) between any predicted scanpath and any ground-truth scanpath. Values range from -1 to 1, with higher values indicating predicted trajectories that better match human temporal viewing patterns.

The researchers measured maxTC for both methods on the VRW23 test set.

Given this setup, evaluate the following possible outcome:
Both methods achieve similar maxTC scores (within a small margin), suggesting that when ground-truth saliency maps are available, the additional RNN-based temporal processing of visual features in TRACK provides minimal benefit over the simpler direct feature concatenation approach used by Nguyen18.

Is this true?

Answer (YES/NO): NO